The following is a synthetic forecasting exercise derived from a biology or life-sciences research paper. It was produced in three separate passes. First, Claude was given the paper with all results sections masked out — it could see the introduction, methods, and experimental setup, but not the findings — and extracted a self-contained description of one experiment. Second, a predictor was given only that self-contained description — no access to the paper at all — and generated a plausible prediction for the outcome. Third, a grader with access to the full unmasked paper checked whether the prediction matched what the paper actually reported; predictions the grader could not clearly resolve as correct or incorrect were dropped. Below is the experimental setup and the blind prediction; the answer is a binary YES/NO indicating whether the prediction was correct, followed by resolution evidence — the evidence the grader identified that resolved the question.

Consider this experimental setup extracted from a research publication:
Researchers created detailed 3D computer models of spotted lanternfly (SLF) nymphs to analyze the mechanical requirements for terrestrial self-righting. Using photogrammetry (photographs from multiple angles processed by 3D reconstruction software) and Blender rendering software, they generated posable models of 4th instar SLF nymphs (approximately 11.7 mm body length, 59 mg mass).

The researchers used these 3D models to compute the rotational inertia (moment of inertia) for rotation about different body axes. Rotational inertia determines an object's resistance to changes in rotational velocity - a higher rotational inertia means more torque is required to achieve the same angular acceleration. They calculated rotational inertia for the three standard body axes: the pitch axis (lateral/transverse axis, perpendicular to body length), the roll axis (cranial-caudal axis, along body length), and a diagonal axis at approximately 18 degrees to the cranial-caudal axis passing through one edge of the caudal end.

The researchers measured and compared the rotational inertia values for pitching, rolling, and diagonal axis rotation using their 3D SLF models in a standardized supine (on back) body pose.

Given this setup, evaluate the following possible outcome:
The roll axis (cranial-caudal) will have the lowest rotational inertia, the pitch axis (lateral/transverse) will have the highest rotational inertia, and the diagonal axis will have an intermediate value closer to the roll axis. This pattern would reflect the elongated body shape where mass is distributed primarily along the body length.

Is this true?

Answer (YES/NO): NO